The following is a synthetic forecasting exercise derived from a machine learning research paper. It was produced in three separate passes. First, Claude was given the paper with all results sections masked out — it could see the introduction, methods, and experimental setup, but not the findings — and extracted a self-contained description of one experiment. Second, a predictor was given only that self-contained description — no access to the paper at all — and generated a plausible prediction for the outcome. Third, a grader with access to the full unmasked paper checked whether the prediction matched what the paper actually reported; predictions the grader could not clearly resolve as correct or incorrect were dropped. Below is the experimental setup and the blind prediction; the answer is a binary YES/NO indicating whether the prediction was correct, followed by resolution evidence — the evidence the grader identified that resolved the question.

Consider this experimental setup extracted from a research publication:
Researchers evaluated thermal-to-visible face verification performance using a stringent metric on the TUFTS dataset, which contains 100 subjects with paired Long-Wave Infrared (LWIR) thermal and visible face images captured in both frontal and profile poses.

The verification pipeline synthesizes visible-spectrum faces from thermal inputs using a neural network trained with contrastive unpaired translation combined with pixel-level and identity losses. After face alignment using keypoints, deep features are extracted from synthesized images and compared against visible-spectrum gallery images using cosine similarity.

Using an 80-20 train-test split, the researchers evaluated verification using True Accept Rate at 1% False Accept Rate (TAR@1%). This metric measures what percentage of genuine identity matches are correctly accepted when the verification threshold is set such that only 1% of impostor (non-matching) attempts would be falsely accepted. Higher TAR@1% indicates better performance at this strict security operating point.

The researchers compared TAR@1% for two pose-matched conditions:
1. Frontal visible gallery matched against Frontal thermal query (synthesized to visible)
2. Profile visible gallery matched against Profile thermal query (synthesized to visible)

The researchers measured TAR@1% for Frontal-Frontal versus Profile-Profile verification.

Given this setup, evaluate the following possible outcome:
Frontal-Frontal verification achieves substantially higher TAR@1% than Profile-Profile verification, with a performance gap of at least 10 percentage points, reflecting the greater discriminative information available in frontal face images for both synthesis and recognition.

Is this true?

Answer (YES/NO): NO